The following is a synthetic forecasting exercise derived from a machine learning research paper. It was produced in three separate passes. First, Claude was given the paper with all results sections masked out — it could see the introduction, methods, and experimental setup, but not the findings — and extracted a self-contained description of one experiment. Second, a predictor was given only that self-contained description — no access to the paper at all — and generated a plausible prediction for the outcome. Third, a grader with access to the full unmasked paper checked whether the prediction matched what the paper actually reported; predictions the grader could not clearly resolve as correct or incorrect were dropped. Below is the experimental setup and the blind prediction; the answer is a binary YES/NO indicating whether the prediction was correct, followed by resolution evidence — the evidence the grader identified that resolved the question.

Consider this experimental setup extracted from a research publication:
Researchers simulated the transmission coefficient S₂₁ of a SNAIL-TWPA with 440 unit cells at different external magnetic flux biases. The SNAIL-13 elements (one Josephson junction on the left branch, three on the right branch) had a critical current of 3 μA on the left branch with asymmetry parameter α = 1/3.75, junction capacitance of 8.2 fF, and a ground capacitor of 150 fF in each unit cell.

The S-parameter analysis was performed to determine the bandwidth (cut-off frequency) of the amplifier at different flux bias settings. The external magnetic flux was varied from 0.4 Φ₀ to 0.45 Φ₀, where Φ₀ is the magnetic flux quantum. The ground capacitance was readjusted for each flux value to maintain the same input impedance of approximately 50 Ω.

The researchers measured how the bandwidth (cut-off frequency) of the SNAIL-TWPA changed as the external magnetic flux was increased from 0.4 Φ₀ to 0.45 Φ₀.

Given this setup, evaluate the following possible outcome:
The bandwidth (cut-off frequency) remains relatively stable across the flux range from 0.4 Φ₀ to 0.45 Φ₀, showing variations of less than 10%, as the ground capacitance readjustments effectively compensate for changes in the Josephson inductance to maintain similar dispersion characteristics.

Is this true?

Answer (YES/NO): NO